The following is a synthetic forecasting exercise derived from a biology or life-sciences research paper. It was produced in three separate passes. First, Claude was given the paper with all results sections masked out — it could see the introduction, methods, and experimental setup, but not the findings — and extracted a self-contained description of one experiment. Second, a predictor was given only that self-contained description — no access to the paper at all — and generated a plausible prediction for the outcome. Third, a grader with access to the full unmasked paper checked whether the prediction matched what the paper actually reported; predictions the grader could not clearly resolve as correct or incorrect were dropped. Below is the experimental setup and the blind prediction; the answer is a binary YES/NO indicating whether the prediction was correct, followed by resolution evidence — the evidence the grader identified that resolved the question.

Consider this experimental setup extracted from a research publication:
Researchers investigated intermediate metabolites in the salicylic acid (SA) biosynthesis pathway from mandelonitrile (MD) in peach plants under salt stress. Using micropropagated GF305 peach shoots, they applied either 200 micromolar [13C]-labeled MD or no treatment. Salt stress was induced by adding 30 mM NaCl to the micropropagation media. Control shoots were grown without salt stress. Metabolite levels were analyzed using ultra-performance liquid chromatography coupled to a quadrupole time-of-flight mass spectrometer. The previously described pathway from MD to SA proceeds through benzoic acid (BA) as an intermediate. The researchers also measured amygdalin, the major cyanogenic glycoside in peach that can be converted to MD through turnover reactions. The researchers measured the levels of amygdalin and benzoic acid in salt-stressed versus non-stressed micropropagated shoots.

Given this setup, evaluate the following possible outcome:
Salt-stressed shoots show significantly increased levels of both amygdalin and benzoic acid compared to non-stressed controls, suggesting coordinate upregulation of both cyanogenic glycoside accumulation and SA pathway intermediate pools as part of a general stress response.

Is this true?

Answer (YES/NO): NO